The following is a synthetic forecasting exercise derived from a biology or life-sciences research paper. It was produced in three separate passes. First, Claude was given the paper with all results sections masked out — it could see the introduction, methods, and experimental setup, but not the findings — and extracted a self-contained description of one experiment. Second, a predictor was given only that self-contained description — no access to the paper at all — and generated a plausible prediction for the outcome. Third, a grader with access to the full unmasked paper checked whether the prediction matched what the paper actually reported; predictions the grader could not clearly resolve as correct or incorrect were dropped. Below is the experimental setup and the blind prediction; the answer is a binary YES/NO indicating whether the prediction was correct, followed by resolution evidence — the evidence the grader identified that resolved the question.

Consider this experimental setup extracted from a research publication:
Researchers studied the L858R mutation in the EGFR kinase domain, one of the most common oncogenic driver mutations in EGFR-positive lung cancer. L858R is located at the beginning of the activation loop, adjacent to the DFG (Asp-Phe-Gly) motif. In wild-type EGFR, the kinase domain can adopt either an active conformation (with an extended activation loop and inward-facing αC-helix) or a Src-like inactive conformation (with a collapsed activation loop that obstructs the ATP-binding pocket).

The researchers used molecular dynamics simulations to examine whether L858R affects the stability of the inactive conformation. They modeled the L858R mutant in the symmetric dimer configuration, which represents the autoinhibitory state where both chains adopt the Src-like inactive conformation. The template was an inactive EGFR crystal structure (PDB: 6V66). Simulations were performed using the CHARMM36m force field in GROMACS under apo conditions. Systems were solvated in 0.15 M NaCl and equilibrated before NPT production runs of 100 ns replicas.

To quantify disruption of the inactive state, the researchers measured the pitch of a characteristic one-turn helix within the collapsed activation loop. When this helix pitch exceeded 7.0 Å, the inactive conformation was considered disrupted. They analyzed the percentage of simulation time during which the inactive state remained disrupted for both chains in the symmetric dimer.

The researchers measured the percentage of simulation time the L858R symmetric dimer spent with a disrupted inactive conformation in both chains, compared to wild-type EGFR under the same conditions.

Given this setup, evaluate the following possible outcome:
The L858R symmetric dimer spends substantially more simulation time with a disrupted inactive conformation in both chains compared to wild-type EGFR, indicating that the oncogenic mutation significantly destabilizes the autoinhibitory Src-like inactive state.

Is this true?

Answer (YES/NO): YES